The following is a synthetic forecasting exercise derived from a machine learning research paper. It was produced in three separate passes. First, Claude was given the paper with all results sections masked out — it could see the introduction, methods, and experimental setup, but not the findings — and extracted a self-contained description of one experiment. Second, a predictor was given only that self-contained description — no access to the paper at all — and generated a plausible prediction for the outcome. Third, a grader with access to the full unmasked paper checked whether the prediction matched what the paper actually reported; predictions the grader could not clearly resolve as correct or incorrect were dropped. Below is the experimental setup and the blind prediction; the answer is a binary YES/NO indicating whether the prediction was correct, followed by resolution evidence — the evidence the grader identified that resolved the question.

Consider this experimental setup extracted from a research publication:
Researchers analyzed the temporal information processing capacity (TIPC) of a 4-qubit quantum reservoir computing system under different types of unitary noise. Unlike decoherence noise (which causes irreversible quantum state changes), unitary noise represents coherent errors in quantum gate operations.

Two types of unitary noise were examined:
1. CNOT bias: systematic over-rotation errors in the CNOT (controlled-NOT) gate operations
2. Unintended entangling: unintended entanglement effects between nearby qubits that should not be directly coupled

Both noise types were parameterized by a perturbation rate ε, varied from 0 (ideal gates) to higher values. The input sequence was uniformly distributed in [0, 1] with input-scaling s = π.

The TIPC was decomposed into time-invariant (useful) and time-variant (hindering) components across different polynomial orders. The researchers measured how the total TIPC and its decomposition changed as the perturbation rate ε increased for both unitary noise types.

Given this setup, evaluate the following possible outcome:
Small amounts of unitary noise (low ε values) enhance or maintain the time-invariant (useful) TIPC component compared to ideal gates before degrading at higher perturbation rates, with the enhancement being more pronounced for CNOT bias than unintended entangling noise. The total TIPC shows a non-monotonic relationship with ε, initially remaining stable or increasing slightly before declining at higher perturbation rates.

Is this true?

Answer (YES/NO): NO